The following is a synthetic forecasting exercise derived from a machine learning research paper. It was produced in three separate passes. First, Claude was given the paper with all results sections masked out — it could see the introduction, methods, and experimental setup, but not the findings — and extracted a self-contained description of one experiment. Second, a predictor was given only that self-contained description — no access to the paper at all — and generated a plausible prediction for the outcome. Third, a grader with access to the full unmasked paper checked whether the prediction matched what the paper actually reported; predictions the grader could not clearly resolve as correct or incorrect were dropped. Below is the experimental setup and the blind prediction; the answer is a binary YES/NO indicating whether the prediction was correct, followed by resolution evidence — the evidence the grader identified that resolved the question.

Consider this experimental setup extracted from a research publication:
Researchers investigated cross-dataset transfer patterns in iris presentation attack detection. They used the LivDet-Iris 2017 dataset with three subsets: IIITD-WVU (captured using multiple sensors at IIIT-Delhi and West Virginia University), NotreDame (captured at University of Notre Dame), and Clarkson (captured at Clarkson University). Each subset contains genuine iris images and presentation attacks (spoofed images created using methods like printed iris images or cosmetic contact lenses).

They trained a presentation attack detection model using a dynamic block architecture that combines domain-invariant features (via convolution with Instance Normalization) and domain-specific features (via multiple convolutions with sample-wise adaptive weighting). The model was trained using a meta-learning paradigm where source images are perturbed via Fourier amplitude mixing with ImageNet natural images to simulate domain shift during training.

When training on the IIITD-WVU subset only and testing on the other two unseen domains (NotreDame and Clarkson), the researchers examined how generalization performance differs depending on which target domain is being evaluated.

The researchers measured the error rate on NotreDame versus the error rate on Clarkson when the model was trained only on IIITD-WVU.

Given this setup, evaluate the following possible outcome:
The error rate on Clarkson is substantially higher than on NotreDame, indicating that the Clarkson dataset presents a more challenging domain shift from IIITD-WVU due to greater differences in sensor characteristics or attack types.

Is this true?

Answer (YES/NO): YES